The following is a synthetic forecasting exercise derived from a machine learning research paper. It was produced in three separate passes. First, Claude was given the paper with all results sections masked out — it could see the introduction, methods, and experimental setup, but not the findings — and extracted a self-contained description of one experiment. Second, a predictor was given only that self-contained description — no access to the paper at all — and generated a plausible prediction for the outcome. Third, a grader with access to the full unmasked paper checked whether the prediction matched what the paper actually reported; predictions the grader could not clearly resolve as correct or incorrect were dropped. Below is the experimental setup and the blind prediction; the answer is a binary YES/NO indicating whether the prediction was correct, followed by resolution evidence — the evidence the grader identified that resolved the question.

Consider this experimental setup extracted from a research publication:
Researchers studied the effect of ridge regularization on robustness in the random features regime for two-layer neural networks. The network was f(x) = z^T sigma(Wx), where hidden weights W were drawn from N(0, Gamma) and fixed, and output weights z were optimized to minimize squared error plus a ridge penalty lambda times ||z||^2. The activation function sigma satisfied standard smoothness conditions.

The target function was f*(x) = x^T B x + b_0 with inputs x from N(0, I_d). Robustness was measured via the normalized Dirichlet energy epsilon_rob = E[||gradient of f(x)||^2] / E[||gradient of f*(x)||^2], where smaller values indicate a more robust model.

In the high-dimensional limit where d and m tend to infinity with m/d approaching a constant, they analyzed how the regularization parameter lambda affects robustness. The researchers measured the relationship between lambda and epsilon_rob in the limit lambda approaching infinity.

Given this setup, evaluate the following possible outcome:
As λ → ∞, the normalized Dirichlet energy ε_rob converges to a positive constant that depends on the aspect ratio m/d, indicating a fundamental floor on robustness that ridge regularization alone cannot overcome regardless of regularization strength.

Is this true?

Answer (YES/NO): NO